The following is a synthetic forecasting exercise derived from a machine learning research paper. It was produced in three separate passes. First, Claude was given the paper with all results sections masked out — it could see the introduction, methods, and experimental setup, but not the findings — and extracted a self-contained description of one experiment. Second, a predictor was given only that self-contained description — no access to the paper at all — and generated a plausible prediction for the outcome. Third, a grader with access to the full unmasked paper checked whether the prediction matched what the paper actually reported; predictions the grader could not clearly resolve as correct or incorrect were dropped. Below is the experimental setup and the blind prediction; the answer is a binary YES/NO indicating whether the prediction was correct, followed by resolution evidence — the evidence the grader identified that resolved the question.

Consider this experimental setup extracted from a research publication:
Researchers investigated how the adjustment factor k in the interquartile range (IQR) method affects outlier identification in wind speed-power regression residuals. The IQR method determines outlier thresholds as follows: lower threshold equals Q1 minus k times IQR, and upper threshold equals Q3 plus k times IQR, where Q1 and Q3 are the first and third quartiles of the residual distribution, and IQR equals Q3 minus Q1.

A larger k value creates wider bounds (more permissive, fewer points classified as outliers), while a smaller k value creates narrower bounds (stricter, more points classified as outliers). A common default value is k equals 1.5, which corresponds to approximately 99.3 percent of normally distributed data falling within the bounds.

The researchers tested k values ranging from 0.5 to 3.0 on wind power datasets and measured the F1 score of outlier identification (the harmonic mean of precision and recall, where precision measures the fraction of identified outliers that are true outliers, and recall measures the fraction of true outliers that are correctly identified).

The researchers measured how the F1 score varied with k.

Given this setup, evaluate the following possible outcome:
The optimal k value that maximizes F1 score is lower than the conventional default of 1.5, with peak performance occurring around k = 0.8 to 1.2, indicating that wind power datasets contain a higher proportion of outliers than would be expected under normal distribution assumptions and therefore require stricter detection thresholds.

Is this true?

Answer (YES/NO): NO